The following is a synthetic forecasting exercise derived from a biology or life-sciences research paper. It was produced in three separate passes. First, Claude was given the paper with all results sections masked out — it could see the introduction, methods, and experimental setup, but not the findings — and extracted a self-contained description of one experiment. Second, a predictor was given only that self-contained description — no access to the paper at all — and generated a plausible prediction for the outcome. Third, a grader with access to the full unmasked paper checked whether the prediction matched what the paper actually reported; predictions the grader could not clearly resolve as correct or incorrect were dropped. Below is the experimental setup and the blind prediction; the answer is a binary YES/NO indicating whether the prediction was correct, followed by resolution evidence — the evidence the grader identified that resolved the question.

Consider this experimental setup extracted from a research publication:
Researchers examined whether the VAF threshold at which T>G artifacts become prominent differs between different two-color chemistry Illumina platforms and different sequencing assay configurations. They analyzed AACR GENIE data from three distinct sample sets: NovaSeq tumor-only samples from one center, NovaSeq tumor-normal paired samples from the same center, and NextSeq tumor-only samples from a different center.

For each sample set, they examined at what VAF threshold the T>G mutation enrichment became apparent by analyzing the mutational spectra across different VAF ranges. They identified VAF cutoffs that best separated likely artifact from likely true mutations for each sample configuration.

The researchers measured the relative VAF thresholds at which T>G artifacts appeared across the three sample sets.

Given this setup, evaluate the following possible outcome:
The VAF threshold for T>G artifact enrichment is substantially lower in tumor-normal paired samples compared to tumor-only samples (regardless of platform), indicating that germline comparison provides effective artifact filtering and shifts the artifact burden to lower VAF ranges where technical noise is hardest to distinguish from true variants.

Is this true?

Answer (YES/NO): NO